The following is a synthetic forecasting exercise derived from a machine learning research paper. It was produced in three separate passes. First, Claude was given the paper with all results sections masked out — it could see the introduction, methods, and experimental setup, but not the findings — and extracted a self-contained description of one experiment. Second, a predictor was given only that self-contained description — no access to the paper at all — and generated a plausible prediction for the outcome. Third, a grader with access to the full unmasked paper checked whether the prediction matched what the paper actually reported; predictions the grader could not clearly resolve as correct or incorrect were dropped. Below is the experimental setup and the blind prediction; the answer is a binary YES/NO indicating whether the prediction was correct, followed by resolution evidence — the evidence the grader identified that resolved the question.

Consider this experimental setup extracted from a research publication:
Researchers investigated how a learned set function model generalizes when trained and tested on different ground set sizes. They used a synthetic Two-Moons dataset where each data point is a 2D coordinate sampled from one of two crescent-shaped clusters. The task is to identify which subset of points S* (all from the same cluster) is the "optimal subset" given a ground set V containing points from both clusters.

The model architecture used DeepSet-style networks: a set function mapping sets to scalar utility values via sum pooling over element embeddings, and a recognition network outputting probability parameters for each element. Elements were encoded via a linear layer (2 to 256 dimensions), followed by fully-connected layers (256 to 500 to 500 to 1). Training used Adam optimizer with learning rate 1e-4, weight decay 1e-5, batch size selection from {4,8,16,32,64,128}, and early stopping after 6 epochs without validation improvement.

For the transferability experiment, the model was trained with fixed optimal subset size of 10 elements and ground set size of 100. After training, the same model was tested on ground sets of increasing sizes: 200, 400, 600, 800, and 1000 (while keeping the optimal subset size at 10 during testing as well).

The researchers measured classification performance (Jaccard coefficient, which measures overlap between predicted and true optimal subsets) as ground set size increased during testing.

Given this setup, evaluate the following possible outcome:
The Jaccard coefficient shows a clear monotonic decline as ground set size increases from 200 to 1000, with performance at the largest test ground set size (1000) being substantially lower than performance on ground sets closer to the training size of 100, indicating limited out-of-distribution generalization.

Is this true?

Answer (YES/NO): NO